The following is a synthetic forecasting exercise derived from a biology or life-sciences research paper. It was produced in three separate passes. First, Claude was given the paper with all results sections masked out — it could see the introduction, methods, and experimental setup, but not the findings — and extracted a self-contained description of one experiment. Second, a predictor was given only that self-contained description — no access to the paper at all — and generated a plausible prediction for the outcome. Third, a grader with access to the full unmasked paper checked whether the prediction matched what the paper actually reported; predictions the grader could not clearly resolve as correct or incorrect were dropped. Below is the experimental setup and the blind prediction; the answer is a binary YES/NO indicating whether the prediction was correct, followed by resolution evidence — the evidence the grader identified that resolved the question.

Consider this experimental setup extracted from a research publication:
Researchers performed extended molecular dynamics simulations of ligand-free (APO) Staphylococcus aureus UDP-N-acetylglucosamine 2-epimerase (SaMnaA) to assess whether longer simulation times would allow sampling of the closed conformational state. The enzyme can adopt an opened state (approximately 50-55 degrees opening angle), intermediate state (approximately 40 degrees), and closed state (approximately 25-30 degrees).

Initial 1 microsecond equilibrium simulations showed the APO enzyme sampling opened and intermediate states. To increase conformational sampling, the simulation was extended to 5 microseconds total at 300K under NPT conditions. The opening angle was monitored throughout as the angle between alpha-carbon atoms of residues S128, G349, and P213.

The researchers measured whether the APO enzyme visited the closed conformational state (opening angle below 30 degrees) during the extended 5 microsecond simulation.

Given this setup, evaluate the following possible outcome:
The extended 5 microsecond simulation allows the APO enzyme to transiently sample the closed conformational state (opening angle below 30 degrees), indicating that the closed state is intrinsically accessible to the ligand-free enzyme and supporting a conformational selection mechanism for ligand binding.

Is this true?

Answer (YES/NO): NO